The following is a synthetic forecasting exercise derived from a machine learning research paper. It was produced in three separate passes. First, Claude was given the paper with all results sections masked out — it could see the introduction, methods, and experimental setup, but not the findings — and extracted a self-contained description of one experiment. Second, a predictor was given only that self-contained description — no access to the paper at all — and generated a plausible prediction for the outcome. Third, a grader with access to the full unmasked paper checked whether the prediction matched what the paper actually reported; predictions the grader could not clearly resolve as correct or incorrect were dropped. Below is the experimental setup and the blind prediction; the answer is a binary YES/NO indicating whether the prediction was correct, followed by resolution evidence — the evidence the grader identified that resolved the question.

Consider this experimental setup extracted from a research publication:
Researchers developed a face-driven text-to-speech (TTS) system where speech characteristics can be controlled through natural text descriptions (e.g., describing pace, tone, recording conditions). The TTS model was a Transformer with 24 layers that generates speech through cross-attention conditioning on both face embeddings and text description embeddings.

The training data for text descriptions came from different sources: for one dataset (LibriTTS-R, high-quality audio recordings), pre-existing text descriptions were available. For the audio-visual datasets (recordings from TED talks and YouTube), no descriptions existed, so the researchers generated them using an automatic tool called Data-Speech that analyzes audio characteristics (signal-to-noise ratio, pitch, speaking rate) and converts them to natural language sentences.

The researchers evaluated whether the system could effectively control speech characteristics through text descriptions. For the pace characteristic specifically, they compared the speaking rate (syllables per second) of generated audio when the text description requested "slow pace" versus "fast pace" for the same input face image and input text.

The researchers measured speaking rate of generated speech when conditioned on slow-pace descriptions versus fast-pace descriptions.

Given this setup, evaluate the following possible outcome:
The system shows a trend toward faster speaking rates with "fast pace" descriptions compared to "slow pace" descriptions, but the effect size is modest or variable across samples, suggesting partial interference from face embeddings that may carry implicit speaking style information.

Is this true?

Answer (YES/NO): NO